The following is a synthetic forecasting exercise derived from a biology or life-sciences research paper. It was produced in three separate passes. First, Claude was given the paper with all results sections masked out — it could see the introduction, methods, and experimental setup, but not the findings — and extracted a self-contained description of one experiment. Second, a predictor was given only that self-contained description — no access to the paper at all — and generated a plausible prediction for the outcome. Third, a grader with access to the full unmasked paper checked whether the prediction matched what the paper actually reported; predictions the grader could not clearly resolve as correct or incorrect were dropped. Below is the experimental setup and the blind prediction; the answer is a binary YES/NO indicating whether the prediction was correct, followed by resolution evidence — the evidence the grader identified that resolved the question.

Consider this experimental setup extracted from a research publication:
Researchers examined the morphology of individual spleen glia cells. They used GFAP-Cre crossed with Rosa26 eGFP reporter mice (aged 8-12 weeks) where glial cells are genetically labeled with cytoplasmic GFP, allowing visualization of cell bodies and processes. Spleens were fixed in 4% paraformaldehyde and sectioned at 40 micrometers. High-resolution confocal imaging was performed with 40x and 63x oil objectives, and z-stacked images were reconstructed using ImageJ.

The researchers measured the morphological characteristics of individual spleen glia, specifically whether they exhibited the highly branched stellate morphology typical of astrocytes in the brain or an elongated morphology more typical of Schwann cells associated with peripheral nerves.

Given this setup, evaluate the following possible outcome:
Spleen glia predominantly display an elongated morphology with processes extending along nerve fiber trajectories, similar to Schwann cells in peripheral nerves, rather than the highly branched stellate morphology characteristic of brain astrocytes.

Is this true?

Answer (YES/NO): YES